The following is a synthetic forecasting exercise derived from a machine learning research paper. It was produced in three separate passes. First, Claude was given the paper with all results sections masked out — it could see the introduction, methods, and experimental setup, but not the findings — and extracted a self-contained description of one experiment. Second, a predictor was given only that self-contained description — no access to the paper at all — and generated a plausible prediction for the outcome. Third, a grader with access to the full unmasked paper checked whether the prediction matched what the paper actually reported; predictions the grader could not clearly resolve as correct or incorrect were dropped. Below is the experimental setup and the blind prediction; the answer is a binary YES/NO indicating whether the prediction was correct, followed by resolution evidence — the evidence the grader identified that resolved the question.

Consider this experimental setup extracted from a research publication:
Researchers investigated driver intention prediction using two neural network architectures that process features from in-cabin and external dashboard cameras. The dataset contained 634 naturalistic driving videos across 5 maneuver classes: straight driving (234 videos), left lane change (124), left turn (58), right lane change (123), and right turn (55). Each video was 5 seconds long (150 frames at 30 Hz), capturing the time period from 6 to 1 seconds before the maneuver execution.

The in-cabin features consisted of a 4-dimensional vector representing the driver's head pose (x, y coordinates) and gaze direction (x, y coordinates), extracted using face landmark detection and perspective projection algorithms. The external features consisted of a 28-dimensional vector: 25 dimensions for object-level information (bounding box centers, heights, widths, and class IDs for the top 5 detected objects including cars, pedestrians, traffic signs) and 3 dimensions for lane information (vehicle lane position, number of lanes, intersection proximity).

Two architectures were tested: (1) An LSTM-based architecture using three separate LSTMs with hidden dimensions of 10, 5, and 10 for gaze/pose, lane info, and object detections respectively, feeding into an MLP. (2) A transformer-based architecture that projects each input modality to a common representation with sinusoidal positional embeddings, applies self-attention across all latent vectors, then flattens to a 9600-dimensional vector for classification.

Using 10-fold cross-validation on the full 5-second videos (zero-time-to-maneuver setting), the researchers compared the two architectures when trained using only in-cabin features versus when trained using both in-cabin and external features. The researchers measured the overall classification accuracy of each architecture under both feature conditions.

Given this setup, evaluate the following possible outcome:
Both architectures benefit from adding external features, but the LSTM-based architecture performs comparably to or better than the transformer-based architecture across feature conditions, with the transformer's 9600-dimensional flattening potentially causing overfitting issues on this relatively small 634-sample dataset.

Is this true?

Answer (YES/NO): NO